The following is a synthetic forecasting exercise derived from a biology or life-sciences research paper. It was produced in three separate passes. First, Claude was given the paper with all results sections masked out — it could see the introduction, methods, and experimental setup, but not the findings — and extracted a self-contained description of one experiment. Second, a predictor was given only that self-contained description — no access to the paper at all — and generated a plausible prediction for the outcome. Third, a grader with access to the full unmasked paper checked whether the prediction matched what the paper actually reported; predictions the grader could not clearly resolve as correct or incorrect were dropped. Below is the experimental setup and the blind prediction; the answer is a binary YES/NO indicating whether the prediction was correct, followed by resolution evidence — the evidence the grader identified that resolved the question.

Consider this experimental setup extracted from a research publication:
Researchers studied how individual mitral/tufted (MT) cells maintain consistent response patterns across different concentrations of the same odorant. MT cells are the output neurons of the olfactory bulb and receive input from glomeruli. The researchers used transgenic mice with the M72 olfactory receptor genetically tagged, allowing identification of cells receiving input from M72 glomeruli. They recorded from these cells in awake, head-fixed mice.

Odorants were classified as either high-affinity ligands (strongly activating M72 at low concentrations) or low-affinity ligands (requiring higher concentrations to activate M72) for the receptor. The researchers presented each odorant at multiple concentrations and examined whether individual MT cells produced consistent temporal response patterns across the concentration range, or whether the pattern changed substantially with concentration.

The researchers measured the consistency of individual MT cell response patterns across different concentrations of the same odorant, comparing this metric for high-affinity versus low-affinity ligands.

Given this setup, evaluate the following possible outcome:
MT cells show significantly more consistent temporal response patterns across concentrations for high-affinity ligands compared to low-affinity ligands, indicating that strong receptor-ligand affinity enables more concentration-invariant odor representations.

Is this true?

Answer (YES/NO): YES